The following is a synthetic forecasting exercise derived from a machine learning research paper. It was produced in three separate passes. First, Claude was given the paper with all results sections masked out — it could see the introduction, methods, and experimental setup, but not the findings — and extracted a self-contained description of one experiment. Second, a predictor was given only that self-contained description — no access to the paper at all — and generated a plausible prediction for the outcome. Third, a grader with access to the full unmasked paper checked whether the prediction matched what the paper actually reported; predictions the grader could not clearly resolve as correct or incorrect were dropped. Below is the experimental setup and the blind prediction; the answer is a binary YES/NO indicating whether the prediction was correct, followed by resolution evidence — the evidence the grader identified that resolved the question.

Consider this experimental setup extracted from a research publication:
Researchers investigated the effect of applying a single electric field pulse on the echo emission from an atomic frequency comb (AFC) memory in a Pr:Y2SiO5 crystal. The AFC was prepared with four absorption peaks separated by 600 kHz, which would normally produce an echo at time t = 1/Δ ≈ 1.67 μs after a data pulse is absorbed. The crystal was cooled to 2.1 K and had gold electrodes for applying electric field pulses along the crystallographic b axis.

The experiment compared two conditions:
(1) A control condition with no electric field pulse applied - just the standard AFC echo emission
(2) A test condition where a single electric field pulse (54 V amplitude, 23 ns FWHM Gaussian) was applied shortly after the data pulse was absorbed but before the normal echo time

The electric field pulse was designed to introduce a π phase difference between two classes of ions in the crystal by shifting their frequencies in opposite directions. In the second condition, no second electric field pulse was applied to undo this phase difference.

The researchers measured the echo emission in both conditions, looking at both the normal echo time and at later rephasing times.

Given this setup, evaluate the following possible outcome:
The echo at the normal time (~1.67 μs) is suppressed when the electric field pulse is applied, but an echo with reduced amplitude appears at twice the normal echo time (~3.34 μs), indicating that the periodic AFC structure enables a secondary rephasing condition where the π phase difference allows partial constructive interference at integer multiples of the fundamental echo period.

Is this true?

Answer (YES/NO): NO